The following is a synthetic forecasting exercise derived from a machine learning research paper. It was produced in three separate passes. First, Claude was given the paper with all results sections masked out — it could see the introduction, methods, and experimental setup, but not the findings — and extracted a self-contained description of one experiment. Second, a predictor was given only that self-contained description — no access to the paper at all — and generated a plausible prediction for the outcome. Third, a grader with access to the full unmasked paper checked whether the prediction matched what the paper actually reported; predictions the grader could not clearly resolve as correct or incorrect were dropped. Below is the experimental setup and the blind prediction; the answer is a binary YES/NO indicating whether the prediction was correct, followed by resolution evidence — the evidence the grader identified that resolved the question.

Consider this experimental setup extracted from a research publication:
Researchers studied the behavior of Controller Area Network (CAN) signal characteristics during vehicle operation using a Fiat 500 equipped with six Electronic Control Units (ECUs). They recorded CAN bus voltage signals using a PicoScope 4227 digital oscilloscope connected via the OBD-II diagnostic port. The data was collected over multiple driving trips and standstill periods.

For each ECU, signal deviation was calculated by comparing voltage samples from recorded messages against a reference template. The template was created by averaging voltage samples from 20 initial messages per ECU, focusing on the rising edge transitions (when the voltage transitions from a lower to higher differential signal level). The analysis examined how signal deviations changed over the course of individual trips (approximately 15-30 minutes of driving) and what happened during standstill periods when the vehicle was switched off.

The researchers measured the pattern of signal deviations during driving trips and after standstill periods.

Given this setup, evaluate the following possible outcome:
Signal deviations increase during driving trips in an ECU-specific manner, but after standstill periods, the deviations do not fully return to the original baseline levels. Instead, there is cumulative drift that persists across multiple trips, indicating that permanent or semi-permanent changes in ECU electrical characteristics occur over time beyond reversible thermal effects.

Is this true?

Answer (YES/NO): NO